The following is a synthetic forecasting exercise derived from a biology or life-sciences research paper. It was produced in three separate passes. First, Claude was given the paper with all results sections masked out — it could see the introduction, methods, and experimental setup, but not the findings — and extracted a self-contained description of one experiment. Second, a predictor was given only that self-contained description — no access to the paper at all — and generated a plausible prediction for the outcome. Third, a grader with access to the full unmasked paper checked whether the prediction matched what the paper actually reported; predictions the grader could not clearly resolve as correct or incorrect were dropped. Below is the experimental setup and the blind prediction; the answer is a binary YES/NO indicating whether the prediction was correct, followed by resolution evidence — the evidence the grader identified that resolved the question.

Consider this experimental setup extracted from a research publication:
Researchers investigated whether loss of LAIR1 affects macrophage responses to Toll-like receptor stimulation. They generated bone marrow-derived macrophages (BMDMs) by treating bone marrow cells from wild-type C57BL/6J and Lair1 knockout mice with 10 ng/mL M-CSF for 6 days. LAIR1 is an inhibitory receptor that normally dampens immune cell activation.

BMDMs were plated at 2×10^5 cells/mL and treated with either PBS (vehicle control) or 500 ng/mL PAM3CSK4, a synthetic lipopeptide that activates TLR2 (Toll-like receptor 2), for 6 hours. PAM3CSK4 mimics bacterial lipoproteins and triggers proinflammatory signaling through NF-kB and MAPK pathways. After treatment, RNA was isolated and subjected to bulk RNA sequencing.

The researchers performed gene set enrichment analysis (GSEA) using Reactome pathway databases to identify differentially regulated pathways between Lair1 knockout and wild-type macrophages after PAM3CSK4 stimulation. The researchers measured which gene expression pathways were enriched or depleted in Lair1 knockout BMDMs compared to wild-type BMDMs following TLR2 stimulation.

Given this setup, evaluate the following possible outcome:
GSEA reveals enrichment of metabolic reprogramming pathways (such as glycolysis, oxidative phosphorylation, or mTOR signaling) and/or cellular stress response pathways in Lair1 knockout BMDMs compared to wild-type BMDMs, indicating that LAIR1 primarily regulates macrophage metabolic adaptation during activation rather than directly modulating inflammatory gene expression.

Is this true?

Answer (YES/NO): NO